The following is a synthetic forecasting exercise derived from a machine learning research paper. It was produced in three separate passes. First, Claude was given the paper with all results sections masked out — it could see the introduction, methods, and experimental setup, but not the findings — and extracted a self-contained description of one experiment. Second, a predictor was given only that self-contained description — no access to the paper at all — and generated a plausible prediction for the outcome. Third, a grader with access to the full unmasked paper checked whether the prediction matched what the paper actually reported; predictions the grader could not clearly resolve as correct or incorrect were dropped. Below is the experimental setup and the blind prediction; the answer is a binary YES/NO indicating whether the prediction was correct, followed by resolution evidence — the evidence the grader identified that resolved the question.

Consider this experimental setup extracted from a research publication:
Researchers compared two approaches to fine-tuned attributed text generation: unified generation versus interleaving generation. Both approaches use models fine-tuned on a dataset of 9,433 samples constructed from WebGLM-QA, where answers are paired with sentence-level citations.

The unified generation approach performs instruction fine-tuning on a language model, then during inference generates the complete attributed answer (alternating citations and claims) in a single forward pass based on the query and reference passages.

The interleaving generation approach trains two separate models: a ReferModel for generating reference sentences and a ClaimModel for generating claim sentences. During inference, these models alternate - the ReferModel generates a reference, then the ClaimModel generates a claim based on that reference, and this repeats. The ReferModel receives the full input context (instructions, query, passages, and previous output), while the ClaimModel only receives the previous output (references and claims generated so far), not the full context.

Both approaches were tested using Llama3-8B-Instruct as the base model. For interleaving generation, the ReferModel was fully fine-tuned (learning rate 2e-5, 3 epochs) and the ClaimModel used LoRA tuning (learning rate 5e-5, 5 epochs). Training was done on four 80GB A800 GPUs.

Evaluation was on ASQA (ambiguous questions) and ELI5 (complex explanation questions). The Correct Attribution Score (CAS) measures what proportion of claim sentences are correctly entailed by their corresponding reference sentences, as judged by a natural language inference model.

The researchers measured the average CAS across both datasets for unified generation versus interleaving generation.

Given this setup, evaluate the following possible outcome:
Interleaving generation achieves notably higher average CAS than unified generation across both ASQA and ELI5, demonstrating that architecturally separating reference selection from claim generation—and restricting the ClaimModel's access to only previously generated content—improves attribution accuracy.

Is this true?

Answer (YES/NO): YES